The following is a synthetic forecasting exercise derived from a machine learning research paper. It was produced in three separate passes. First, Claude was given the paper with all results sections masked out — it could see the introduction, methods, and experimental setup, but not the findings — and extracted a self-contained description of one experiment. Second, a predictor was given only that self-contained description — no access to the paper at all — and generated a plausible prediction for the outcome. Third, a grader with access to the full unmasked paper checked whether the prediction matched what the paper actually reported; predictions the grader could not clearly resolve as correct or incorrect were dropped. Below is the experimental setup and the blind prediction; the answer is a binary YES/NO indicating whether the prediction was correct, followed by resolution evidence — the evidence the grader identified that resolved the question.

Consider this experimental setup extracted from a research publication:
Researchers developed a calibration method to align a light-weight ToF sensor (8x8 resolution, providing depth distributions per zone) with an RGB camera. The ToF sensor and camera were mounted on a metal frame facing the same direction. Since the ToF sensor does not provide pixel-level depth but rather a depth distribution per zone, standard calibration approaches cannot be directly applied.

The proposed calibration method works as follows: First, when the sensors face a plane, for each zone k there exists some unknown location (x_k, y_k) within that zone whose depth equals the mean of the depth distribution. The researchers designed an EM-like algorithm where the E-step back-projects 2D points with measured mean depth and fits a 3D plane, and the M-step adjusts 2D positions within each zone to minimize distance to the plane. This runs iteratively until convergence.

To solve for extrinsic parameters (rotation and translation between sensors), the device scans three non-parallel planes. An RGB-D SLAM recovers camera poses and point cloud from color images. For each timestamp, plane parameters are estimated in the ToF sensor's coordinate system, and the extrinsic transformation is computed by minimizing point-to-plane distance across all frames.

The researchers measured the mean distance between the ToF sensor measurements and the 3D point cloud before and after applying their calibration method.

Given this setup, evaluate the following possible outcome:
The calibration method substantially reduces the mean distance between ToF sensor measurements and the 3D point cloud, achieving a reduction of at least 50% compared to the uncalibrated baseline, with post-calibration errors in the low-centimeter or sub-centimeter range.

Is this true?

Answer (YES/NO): YES